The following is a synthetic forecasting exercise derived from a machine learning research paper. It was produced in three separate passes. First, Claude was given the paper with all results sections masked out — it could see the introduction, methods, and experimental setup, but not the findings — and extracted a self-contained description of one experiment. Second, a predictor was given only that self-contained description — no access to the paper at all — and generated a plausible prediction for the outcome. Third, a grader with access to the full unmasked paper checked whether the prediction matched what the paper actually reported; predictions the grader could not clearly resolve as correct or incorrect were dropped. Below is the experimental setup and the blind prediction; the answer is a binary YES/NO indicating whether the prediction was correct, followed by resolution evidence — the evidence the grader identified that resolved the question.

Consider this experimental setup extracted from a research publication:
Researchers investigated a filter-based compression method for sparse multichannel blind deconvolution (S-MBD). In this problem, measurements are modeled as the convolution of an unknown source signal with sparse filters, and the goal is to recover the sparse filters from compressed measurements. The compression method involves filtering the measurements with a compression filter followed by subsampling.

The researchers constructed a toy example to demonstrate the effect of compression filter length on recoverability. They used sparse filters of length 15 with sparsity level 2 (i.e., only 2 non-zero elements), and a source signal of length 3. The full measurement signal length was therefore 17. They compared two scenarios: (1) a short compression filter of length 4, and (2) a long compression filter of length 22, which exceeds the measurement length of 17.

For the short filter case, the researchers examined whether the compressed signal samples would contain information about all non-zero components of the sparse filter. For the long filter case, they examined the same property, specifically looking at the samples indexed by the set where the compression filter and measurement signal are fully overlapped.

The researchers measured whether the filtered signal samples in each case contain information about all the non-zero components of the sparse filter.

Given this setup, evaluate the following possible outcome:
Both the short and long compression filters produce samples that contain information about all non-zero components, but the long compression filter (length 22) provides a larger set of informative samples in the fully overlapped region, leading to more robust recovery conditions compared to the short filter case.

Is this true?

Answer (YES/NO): NO